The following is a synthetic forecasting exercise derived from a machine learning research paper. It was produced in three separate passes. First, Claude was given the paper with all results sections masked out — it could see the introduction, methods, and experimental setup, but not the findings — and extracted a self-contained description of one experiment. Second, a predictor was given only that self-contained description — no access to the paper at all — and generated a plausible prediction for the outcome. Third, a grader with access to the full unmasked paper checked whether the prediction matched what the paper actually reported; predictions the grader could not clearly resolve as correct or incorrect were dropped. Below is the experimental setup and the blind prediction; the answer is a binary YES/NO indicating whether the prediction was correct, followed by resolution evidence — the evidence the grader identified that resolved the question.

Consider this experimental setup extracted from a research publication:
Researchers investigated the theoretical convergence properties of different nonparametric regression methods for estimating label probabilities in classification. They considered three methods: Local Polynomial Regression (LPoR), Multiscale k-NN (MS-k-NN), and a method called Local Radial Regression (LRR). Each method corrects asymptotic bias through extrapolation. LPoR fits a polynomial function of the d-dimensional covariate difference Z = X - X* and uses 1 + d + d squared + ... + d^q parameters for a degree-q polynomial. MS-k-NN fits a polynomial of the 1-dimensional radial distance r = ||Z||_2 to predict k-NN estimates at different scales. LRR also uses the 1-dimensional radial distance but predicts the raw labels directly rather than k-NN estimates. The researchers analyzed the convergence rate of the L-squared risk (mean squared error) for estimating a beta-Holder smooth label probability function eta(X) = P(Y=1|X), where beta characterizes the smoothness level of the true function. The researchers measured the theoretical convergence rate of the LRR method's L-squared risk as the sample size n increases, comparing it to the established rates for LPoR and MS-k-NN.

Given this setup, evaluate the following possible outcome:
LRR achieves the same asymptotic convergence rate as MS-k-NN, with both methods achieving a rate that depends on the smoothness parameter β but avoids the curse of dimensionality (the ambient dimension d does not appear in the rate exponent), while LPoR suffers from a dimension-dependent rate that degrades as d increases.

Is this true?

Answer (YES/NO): NO